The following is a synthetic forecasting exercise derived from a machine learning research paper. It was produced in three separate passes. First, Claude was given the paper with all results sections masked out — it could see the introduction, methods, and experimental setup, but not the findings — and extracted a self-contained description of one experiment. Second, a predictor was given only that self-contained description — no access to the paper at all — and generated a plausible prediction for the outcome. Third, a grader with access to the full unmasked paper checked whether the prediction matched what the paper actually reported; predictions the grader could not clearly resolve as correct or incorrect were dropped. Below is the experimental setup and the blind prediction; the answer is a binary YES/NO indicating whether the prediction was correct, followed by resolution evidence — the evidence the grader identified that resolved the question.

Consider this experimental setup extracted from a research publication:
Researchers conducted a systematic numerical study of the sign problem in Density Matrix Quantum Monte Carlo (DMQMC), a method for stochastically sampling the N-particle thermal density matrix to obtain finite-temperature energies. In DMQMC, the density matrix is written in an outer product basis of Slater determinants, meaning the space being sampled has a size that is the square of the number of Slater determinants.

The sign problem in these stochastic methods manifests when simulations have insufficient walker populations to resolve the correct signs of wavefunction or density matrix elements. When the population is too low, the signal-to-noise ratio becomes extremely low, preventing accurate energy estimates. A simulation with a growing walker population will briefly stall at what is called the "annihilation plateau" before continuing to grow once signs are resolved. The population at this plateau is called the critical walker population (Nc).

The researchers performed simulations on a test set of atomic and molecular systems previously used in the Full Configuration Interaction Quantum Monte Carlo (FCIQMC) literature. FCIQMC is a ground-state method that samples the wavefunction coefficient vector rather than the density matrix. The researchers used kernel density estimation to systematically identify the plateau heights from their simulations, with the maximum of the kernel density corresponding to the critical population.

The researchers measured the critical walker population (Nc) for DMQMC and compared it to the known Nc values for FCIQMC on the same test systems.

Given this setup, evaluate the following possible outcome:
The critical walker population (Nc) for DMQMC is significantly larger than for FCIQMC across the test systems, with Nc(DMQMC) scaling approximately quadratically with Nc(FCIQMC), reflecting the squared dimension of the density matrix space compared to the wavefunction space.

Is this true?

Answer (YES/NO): YES